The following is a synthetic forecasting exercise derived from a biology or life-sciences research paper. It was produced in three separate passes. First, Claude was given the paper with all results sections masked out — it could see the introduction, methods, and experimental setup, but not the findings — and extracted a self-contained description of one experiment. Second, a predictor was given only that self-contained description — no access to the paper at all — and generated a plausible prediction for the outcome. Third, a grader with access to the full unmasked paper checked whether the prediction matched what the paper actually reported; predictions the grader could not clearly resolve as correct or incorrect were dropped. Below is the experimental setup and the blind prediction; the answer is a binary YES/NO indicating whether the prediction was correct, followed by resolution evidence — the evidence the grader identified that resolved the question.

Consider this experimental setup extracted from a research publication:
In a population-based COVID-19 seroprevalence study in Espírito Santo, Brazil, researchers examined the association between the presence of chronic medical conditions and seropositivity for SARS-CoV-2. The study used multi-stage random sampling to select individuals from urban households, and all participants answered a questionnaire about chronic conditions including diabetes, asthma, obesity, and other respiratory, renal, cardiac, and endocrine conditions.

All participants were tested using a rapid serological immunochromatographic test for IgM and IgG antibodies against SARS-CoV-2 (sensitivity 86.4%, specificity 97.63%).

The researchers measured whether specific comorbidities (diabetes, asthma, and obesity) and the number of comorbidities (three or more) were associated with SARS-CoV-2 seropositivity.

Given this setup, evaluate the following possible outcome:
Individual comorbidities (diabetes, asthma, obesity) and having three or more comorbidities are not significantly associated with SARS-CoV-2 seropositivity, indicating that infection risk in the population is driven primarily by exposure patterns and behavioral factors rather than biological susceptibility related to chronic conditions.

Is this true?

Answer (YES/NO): NO